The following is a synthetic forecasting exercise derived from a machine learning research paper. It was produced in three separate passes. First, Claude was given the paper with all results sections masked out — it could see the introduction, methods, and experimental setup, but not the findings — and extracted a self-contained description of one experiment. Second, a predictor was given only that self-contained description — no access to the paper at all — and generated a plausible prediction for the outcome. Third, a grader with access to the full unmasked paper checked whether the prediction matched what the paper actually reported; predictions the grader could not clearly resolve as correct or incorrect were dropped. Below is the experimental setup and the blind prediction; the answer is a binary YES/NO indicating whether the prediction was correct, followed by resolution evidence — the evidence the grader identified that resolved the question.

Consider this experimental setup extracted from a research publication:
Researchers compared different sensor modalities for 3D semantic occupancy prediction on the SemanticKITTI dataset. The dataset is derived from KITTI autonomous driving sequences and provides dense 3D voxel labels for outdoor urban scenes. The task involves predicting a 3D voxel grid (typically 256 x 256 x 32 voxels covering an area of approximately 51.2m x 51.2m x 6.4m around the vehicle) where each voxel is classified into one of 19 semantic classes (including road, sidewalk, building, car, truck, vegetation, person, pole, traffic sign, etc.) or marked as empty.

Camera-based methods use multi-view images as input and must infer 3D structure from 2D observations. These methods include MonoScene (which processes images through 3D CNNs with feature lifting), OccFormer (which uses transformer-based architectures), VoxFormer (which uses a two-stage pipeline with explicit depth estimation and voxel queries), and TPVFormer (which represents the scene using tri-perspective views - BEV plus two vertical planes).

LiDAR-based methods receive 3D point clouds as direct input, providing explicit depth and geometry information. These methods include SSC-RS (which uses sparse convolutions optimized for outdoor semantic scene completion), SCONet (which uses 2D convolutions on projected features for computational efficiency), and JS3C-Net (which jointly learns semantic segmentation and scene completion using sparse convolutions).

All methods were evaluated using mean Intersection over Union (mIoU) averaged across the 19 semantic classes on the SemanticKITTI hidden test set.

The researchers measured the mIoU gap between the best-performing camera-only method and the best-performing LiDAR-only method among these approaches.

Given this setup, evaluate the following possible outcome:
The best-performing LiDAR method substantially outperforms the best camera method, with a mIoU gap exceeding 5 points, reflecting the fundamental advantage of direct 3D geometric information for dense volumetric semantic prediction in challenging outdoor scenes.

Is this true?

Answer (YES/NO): YES